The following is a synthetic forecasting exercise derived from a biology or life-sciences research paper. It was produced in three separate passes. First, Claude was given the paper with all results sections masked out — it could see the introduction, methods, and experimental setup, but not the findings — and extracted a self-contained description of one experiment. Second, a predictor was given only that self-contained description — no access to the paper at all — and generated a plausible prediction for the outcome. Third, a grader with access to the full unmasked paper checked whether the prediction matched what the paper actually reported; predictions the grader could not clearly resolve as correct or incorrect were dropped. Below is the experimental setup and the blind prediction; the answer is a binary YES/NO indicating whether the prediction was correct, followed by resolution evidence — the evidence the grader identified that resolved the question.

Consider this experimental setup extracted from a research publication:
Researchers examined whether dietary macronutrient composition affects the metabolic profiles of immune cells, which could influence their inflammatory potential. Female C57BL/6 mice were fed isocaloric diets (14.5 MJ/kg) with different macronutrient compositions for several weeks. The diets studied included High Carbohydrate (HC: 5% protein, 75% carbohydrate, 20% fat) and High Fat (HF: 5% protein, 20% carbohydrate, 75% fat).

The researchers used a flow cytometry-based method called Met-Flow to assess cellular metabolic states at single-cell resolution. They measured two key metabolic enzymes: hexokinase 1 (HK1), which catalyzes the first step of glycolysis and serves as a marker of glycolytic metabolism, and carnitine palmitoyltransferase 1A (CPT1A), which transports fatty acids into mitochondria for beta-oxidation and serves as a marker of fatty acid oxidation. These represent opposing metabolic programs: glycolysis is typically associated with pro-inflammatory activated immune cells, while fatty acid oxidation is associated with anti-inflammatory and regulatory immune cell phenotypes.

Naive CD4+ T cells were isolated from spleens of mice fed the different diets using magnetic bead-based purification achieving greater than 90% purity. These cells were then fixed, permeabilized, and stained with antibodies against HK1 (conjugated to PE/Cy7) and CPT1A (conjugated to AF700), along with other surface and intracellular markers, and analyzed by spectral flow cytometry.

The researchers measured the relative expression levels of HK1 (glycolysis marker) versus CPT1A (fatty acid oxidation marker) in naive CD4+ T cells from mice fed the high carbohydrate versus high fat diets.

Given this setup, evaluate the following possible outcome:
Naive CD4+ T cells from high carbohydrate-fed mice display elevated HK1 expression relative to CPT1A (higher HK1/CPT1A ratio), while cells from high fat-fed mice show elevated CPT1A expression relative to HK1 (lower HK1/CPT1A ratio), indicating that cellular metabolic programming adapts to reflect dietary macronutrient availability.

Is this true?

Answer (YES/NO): NO